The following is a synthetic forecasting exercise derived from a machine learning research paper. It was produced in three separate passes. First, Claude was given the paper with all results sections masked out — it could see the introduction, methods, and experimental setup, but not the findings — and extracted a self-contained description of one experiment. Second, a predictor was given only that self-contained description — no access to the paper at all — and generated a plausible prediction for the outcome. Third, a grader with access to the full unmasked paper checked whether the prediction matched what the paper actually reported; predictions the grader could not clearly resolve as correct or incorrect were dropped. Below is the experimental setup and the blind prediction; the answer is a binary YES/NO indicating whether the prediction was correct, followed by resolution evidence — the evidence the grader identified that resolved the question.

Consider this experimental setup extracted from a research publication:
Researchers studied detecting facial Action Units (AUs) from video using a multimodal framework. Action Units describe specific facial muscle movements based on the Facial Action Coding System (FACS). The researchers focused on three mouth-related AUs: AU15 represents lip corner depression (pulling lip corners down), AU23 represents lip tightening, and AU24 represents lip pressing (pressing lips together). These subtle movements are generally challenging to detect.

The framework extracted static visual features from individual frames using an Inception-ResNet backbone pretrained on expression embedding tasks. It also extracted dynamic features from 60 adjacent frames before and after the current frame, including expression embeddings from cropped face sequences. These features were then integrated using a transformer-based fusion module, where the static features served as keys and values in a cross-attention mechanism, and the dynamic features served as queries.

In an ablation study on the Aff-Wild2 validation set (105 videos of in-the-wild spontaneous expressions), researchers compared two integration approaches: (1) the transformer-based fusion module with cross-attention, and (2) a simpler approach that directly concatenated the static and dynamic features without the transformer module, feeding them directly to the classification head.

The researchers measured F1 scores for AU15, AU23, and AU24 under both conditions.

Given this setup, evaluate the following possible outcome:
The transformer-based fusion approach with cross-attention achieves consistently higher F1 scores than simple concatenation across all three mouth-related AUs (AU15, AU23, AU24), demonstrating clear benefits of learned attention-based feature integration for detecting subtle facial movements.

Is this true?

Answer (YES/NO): NO